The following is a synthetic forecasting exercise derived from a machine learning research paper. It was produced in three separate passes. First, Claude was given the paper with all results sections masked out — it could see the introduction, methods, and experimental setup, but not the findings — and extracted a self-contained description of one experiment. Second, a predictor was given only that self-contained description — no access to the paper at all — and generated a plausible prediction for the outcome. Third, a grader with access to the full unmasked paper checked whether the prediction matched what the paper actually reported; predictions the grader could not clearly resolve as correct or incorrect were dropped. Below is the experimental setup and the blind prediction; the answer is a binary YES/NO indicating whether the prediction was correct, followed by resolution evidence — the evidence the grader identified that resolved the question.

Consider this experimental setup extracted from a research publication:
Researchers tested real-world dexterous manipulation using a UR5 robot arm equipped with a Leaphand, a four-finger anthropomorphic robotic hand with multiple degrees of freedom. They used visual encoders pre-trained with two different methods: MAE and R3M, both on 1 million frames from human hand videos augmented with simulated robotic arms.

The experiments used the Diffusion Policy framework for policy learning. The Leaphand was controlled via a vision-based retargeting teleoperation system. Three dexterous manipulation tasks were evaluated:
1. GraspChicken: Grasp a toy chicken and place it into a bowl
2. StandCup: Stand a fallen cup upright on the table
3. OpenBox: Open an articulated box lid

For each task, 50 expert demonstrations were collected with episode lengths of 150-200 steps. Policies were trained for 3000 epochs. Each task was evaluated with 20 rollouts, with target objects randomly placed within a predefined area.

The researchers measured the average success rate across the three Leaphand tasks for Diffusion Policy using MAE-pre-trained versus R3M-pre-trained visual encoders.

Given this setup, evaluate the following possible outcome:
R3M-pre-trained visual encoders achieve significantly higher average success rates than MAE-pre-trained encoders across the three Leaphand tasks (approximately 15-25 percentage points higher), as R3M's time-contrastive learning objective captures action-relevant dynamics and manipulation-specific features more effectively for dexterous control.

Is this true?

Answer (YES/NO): NO